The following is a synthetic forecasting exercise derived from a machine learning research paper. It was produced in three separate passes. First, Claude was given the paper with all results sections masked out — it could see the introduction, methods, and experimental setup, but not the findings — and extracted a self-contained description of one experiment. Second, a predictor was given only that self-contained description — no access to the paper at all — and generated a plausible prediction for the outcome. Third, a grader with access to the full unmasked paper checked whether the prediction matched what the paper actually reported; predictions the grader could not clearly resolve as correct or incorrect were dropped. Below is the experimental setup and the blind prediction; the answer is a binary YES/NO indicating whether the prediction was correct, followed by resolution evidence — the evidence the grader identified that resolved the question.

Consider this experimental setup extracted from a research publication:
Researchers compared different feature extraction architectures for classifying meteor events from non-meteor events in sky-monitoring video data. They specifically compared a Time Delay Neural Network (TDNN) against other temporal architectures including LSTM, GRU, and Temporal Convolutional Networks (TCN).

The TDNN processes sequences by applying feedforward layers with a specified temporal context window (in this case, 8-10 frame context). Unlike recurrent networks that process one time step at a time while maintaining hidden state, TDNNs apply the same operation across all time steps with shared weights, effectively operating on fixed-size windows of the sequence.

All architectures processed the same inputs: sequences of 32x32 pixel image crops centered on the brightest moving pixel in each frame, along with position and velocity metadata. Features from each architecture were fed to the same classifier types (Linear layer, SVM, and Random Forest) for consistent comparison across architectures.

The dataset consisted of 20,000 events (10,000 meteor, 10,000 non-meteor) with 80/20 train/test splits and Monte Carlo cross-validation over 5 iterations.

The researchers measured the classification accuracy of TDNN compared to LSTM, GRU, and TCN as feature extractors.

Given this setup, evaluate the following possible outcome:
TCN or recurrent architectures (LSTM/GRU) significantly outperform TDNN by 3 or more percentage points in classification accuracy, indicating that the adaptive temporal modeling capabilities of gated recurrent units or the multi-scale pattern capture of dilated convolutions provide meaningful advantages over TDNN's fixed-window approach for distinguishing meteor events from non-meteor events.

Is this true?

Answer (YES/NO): YES